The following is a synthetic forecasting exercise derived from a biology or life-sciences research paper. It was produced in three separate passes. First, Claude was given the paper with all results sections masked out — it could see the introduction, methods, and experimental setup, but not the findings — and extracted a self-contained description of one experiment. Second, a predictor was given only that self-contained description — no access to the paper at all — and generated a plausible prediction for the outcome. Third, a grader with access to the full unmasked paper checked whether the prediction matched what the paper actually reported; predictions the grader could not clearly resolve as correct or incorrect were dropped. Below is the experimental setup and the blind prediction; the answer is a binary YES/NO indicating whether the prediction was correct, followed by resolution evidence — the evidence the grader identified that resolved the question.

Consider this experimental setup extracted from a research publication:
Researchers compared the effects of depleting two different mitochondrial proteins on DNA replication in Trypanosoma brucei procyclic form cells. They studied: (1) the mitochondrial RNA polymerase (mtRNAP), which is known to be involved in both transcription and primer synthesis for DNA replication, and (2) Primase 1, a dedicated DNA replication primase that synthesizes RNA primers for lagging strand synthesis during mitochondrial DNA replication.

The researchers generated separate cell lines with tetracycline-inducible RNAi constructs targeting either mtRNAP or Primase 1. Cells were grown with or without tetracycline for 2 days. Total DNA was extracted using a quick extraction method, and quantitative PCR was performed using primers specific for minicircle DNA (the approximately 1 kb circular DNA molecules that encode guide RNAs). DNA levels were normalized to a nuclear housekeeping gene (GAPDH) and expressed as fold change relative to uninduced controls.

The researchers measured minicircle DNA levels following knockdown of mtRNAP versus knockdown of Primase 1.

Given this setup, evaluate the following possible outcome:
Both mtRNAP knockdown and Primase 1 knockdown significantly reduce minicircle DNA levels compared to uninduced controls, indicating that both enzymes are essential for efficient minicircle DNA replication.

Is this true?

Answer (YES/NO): NO